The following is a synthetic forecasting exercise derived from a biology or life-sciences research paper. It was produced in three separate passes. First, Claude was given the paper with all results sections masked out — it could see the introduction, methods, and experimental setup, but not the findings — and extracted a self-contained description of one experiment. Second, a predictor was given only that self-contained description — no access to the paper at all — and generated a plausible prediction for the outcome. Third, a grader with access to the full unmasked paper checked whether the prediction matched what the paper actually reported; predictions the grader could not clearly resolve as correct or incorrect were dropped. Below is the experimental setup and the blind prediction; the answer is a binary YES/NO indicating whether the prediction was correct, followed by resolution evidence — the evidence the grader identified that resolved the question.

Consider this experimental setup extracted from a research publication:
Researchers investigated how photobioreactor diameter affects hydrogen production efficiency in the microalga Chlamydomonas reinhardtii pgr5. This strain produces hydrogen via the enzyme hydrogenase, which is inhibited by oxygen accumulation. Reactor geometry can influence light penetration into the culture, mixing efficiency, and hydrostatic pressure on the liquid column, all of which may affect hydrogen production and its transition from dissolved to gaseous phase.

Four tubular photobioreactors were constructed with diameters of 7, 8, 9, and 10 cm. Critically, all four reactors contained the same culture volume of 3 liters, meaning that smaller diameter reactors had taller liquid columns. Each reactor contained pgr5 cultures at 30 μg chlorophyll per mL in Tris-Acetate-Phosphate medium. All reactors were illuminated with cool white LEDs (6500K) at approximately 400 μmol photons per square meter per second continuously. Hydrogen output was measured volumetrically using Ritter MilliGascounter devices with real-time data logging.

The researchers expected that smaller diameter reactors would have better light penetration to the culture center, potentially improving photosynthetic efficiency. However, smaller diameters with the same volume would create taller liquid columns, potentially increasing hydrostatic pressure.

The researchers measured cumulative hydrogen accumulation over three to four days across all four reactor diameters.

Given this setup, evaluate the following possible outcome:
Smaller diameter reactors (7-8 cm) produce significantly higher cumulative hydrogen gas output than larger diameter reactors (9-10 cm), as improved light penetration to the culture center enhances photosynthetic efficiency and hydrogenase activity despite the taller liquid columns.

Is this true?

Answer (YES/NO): NO